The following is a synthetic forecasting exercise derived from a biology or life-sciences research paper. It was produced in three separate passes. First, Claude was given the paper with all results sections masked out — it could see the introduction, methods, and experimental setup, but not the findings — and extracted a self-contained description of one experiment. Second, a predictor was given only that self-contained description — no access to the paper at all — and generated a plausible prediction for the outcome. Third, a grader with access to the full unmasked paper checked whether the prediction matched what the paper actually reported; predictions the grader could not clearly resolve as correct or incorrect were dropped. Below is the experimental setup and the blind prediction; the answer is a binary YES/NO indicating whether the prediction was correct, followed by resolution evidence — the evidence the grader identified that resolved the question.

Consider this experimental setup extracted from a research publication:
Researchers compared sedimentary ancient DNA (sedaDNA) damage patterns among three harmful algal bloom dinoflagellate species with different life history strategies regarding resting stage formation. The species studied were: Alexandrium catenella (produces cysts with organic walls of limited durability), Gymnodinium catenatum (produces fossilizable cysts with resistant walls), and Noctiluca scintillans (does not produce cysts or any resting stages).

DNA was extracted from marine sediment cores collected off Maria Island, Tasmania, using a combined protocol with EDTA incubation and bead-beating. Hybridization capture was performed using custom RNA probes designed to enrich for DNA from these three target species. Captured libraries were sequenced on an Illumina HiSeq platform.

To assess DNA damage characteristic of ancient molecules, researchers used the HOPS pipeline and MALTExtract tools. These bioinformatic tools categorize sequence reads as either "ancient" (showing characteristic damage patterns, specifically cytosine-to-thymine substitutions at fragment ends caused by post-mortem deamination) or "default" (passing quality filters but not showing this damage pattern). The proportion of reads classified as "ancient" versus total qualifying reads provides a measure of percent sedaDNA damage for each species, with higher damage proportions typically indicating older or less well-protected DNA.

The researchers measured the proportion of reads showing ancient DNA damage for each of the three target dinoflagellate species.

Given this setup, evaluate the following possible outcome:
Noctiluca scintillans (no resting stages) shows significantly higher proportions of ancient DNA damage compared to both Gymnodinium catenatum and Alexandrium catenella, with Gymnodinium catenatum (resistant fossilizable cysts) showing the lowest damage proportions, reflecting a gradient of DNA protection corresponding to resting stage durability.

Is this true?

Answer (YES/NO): NO